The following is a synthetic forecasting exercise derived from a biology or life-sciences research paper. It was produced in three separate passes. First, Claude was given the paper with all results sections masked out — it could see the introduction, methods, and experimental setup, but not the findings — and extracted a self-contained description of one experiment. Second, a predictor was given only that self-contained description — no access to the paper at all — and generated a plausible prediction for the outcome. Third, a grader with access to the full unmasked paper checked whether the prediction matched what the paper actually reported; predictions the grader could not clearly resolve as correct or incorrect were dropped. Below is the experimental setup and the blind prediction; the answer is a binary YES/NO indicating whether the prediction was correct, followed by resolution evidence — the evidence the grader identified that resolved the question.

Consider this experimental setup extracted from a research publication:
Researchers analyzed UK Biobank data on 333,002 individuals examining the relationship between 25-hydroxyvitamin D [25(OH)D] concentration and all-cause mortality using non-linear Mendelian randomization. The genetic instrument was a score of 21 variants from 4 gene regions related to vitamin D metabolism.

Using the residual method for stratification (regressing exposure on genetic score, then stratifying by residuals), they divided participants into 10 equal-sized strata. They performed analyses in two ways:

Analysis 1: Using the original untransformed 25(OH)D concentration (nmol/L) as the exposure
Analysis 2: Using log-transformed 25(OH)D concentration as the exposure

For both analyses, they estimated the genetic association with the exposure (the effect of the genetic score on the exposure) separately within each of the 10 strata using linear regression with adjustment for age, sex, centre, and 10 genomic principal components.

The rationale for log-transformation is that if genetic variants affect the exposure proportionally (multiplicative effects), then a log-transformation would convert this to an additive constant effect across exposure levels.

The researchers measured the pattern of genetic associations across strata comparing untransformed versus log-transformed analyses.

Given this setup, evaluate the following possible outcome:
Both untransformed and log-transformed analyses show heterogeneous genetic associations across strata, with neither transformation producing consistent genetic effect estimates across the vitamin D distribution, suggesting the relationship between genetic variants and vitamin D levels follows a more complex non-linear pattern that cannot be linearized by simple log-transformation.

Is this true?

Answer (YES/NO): NO